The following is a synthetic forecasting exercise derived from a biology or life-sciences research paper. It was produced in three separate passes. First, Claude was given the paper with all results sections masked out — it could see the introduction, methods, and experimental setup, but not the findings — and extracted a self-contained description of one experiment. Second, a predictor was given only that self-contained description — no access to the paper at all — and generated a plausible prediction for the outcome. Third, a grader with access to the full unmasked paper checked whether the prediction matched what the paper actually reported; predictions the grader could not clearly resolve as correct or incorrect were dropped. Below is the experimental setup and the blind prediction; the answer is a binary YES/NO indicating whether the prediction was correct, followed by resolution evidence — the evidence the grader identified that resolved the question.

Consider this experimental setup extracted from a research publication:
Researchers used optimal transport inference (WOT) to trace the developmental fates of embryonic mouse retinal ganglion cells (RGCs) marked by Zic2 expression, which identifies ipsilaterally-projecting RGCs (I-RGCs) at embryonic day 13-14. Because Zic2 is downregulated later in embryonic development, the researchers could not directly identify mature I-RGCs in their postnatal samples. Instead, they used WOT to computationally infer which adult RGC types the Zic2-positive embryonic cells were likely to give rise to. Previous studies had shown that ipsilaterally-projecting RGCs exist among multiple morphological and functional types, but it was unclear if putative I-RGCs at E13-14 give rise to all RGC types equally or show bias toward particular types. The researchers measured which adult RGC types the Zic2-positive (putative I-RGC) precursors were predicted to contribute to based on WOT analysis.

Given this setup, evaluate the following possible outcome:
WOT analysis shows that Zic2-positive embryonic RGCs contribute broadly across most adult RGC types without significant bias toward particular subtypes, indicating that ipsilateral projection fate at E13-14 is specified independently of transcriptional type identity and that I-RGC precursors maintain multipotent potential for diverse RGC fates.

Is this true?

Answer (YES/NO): NO